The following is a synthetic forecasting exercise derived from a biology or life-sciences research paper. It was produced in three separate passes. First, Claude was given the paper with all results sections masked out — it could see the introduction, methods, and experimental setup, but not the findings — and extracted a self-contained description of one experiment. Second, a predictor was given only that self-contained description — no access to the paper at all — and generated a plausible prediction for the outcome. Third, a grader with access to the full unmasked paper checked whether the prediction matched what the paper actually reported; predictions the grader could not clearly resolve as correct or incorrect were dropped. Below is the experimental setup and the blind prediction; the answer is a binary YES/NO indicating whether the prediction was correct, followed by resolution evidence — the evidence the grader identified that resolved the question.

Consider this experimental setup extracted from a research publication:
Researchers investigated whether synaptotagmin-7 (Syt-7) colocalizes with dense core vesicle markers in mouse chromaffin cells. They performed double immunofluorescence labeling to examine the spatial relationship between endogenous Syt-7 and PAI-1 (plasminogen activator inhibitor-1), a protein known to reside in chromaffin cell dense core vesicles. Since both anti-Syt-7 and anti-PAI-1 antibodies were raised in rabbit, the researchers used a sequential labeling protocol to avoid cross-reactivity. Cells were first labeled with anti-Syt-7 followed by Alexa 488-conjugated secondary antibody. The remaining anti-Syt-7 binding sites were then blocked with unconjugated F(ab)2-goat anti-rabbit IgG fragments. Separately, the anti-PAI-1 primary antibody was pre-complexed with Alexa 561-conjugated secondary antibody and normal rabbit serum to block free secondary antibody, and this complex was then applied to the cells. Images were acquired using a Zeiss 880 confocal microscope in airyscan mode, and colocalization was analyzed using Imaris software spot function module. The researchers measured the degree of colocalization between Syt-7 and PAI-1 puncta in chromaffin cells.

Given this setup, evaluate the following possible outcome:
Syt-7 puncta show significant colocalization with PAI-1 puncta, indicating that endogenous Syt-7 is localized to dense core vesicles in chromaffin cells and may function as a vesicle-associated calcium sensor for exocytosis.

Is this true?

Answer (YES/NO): YES